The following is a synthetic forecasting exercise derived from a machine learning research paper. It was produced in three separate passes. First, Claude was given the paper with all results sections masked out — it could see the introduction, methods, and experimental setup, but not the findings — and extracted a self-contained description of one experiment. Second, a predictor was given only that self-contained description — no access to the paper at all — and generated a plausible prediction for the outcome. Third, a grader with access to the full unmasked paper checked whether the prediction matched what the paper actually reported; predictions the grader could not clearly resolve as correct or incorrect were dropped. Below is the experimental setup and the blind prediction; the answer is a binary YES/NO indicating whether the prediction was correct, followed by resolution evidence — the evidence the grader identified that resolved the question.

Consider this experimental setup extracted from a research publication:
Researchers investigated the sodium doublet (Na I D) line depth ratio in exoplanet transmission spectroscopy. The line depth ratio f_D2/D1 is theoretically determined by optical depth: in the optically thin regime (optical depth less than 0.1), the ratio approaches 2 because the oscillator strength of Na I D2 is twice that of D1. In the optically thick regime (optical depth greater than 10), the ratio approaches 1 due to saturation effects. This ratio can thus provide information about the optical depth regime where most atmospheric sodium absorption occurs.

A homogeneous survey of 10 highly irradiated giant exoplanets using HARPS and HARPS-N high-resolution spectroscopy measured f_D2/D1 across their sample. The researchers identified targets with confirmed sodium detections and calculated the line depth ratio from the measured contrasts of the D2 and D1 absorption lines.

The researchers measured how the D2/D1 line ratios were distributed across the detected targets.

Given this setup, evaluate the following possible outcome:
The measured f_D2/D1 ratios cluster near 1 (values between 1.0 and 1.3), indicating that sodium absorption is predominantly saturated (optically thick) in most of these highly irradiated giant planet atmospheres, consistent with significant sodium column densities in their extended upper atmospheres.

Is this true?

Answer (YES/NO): NO